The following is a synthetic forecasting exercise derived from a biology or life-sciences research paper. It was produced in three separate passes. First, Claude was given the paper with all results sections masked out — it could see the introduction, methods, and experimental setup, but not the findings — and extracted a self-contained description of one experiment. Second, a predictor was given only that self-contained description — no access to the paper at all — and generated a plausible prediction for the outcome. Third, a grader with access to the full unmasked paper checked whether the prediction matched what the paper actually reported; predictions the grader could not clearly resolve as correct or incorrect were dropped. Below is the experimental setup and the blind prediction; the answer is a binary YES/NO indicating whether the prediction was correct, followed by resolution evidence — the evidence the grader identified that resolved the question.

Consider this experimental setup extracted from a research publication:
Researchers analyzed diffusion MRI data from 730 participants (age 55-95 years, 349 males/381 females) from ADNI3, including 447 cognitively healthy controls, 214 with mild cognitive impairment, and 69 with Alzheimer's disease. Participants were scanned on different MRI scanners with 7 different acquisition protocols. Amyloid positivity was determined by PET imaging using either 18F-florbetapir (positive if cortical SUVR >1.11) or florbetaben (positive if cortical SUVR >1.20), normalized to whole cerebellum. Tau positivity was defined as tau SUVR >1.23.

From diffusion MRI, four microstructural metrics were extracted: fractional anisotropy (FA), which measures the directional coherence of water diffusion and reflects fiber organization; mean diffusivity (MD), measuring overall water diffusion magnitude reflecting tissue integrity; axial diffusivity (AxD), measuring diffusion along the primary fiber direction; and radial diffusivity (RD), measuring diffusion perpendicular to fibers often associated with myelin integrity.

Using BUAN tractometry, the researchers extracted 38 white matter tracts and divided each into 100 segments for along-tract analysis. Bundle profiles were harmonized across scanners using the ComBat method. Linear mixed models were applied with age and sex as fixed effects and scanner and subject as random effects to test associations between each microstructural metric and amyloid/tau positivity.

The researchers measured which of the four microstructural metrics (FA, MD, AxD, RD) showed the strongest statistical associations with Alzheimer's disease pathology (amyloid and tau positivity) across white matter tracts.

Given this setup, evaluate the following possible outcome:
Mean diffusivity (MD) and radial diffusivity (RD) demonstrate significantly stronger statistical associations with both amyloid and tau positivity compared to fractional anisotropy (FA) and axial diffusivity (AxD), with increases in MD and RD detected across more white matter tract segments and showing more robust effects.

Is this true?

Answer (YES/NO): NO